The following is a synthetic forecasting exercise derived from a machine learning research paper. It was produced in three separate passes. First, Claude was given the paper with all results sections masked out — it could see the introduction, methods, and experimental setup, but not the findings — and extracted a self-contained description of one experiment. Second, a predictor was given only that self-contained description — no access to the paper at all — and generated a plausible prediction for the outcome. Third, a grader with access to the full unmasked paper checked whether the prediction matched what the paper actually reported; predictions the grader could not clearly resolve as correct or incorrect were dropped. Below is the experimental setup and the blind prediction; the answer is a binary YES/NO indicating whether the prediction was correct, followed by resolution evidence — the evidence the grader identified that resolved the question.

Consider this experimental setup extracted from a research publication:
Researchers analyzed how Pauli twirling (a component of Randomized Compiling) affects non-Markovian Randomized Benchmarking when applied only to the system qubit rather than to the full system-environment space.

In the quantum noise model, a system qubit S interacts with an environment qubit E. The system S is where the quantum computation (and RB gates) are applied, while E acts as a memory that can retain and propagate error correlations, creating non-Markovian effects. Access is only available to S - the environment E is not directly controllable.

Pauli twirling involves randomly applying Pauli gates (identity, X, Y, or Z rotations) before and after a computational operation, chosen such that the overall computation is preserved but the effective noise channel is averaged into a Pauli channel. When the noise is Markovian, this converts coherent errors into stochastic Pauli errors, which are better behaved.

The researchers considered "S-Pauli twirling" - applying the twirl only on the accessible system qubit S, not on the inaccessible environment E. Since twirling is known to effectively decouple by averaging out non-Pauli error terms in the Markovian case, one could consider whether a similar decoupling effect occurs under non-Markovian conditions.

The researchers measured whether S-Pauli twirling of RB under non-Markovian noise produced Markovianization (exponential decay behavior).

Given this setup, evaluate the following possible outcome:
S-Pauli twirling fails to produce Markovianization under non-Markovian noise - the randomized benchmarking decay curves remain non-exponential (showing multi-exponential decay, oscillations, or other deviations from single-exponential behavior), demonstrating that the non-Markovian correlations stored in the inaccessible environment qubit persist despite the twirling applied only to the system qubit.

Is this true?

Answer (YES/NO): YES